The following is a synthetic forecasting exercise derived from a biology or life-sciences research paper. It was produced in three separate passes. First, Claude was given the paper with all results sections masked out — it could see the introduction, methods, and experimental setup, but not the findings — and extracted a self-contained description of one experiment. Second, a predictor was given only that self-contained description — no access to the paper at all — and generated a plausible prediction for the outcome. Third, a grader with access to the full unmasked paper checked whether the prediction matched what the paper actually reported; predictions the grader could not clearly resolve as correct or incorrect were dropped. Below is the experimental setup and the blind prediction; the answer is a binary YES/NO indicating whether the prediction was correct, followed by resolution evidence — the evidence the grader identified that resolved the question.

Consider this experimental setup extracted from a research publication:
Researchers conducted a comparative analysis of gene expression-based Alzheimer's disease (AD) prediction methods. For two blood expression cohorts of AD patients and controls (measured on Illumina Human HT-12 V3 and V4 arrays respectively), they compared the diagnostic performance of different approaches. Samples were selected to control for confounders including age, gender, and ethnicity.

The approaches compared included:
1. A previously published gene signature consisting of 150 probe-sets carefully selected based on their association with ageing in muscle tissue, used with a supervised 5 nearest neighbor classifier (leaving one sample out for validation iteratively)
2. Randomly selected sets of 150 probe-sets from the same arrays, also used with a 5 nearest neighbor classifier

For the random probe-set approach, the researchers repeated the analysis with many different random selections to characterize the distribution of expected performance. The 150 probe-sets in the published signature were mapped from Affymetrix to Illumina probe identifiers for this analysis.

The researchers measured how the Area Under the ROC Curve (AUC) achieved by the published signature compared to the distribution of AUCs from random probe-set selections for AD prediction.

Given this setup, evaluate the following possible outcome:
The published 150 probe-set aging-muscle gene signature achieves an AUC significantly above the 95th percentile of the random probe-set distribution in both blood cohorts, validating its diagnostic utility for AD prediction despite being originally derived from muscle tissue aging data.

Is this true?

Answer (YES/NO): NO